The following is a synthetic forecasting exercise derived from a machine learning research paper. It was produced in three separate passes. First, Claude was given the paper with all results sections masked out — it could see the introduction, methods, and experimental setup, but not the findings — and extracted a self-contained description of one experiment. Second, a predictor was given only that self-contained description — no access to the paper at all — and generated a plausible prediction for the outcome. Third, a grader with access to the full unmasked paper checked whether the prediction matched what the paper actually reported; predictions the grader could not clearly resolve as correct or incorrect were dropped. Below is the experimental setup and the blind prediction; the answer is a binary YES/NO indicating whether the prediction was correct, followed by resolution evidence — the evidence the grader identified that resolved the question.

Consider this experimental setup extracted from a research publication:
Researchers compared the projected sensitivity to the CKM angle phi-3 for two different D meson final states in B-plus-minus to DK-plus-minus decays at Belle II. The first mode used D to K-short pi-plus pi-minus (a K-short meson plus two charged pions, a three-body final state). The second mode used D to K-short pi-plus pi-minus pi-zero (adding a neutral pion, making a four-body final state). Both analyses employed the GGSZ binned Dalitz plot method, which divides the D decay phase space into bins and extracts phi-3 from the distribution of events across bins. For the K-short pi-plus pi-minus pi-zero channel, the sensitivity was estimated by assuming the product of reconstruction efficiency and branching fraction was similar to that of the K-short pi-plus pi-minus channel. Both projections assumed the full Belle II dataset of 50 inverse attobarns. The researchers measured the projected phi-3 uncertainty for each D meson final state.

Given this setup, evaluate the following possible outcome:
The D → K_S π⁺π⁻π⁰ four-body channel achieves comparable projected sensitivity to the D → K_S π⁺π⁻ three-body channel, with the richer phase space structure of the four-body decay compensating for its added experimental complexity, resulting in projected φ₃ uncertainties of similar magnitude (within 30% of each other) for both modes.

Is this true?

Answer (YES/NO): NO